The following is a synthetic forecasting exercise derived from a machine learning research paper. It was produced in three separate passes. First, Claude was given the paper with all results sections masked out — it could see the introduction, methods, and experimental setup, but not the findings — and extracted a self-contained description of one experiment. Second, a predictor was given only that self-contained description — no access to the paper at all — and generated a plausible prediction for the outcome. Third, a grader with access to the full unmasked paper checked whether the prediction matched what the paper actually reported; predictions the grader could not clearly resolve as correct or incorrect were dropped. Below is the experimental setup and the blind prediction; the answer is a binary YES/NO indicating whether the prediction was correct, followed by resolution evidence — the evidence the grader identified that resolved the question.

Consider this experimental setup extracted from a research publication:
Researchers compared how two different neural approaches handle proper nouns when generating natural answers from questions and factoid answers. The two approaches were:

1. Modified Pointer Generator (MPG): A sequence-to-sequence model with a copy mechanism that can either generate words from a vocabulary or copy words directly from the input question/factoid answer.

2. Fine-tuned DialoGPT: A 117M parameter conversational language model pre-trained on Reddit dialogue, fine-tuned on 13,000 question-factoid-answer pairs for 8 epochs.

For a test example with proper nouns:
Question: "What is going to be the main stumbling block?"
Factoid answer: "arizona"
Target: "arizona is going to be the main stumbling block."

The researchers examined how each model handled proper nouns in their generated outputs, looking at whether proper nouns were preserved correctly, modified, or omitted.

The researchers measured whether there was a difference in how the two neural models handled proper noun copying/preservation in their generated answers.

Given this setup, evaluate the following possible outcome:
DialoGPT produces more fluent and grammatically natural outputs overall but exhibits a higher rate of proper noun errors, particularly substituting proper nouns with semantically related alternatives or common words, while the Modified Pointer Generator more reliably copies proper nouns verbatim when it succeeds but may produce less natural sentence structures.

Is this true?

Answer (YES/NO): NO